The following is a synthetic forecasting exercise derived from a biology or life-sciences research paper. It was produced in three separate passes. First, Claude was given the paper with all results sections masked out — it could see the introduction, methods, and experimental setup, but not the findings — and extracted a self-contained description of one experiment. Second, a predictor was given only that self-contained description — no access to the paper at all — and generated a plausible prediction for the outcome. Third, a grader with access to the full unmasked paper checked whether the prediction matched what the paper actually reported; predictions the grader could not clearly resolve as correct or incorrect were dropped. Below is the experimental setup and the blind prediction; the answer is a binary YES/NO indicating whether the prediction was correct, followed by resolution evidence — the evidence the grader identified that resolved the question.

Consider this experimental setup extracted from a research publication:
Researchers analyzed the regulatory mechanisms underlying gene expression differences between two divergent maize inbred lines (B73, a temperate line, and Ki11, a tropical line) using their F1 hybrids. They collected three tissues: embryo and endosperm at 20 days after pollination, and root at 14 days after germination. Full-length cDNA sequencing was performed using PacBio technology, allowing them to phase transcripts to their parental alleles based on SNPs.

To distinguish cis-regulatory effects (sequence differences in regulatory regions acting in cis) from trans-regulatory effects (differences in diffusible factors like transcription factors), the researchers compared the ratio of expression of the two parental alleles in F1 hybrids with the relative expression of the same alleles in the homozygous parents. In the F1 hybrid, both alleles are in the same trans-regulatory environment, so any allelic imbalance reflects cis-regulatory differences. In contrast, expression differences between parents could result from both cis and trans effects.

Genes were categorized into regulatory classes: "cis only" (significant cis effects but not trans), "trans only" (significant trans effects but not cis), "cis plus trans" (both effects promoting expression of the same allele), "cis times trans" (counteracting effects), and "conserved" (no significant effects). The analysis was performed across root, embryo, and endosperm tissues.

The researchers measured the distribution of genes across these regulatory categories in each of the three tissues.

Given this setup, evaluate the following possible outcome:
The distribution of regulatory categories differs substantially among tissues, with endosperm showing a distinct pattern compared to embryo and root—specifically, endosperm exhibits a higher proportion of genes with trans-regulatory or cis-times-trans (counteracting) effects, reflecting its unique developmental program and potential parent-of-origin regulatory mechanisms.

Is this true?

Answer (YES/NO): NO